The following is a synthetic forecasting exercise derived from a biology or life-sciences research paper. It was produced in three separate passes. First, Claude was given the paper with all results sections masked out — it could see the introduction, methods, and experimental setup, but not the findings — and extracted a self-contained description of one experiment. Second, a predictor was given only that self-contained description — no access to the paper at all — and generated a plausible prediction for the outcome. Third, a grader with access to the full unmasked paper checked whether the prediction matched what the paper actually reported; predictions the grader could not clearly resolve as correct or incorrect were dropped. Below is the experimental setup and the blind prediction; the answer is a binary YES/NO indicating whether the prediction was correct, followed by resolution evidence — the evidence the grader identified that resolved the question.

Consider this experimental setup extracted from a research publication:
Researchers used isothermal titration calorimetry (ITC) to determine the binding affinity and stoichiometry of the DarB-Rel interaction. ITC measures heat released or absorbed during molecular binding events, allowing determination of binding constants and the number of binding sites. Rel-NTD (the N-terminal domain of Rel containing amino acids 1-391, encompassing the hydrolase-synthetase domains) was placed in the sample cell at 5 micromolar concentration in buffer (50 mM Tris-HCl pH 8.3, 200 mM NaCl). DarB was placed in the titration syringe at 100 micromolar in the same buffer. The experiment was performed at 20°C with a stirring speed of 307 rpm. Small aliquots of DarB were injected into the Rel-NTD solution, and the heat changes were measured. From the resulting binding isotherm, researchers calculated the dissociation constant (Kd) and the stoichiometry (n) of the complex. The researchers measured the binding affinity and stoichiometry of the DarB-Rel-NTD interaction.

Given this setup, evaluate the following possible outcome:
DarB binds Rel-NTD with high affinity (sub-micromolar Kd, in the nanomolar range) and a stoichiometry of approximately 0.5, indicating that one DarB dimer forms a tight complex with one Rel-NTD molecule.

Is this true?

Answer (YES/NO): NO